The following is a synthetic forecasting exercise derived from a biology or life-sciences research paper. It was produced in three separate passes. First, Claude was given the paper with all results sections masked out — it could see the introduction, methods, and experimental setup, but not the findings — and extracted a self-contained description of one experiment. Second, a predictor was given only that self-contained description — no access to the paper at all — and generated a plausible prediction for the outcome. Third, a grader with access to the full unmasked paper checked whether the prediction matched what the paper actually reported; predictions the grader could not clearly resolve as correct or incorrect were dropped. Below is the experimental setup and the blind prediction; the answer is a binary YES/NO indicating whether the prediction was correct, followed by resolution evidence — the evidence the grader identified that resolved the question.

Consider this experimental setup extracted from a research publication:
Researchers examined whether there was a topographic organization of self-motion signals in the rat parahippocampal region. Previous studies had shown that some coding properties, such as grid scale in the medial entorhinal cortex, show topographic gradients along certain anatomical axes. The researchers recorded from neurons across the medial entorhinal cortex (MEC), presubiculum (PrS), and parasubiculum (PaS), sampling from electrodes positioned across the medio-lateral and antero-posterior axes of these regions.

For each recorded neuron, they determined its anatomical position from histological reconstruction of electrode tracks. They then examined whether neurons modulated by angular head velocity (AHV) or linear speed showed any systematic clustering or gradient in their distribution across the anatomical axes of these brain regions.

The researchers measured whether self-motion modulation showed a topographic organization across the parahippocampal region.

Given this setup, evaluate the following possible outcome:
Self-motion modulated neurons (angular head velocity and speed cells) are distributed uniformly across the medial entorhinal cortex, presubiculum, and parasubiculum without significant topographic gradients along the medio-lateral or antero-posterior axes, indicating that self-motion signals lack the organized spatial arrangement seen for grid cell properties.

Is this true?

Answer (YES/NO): YES